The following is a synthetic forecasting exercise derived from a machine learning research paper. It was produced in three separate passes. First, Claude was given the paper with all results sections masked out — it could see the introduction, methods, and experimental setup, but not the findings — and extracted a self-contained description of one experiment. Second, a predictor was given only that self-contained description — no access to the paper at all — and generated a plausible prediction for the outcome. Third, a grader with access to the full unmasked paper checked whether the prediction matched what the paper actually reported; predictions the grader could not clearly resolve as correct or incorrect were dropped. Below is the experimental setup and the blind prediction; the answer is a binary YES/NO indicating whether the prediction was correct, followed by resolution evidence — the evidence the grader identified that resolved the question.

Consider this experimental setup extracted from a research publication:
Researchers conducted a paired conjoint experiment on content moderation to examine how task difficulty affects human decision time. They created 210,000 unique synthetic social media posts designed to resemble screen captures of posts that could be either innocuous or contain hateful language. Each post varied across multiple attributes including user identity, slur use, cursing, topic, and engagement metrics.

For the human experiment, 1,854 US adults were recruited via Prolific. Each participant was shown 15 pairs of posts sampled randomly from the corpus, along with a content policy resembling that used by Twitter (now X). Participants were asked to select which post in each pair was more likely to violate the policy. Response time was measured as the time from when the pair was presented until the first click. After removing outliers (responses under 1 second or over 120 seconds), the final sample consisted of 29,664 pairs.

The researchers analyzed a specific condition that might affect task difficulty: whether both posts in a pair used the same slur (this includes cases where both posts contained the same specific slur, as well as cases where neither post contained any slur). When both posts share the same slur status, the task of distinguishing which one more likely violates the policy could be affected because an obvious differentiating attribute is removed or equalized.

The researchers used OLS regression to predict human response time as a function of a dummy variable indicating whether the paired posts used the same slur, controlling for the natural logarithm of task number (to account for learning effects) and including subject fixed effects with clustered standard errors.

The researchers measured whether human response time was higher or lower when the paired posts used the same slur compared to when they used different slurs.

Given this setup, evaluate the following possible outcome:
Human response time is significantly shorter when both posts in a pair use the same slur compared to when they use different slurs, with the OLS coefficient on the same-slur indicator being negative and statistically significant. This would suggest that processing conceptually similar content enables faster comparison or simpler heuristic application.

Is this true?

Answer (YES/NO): NO